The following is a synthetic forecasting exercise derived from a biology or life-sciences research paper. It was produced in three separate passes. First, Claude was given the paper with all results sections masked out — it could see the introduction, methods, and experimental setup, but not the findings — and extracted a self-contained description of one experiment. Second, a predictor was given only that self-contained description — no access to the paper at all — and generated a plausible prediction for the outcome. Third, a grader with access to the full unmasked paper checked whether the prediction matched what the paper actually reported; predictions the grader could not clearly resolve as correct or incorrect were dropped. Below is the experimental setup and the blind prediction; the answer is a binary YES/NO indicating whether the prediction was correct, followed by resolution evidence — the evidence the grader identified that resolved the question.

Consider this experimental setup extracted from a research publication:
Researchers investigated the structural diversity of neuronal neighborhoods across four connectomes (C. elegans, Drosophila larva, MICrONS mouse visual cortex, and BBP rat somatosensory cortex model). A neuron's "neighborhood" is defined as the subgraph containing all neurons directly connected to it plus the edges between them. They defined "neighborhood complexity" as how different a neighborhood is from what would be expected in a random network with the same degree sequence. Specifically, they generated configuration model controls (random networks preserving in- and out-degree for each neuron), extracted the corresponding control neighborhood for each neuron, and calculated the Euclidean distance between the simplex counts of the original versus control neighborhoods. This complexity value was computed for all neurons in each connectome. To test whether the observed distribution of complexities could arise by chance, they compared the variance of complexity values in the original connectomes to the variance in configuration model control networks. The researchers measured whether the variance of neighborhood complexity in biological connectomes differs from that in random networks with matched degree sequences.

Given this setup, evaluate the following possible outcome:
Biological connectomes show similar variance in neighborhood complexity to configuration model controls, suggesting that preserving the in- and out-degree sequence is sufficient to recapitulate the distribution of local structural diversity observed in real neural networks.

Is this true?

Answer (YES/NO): NO